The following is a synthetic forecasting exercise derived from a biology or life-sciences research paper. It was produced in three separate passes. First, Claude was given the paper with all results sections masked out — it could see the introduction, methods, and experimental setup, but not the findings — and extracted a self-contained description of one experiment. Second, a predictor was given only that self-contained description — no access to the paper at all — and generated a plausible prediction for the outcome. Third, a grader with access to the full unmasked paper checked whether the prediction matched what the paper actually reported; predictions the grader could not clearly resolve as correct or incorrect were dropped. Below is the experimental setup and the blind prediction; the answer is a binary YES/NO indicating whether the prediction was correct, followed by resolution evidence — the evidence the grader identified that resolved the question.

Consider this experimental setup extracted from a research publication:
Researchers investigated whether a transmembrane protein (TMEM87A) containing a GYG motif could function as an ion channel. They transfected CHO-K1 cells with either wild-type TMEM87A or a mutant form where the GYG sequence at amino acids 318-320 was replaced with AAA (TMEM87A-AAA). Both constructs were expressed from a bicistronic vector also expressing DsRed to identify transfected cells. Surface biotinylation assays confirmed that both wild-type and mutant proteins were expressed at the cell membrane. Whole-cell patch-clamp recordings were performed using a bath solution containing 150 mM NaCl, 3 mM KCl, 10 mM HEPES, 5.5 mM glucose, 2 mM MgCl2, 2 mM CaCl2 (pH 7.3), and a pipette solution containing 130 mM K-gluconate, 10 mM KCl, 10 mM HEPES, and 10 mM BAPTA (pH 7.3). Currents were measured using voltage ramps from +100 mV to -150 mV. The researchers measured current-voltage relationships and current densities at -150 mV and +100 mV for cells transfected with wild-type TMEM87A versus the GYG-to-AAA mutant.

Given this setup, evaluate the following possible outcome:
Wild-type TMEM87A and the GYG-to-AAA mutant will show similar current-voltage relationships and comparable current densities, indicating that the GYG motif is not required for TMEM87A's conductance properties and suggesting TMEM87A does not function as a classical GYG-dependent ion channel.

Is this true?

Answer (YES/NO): NO